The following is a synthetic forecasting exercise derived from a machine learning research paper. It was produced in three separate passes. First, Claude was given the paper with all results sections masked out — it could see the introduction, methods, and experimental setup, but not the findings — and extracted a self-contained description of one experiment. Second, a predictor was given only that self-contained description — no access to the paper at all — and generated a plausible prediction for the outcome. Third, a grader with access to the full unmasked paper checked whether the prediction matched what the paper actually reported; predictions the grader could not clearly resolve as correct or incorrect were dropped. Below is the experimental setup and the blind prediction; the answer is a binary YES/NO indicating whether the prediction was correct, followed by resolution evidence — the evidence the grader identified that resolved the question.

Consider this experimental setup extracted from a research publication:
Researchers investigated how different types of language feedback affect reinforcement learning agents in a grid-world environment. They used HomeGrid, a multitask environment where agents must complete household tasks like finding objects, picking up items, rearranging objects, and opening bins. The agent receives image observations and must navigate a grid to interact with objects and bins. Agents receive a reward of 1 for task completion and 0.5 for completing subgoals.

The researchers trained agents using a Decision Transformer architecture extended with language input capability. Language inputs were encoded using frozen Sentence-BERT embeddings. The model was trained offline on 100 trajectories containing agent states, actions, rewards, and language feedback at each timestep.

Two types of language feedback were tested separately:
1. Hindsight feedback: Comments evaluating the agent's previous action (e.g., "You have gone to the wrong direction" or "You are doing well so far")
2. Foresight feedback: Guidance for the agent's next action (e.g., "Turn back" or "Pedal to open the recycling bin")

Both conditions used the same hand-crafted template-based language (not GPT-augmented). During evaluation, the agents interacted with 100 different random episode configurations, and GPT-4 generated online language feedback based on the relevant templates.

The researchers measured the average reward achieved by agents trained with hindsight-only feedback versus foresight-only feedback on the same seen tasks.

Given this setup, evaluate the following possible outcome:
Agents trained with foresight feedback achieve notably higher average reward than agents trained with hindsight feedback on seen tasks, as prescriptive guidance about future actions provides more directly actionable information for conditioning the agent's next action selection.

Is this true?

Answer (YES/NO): NO